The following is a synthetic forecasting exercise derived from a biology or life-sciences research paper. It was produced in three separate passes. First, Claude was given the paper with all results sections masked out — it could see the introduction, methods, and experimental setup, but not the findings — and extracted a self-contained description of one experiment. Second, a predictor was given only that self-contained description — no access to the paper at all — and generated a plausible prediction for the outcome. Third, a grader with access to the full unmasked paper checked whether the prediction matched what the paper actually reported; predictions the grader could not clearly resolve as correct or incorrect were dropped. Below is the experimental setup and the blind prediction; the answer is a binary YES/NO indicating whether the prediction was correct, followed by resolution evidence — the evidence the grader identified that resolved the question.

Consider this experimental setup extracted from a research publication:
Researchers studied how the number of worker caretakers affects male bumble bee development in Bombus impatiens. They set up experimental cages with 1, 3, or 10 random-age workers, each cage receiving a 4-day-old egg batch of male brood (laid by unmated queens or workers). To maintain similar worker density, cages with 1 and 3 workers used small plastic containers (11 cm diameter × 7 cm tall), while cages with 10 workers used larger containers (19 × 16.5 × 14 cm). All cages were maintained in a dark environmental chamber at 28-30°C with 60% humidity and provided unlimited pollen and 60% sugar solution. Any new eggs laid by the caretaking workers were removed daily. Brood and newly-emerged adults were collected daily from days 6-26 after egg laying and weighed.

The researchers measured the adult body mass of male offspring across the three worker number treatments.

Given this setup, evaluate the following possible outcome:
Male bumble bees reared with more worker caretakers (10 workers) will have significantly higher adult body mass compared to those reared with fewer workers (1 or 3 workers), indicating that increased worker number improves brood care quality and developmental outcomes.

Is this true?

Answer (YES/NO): YES